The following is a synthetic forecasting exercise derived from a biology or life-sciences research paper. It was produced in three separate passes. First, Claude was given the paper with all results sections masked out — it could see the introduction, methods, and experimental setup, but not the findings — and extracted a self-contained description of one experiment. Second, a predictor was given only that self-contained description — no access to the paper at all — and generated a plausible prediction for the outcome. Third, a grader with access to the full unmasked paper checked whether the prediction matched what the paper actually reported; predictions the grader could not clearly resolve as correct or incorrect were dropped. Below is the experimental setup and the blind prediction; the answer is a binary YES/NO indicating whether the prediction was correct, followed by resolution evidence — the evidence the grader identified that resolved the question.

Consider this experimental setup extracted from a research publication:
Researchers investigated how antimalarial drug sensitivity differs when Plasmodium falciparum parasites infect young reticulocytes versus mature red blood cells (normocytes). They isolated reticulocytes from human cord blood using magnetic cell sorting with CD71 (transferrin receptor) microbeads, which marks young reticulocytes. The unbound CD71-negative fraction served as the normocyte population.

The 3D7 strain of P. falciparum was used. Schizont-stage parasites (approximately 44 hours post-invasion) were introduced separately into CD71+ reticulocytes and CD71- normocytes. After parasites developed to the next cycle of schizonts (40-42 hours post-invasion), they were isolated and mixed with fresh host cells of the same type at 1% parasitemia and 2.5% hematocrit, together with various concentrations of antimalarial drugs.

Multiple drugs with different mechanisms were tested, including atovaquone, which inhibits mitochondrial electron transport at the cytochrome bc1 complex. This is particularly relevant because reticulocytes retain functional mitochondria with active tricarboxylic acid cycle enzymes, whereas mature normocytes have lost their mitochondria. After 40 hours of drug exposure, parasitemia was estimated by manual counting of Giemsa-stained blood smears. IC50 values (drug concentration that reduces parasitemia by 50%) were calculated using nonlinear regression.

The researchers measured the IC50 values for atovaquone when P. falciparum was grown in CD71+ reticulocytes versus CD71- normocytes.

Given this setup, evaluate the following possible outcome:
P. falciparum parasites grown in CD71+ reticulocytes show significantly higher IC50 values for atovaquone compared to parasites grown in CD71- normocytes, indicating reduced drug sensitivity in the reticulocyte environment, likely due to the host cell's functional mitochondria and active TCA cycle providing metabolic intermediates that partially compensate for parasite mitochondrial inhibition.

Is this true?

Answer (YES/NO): NO